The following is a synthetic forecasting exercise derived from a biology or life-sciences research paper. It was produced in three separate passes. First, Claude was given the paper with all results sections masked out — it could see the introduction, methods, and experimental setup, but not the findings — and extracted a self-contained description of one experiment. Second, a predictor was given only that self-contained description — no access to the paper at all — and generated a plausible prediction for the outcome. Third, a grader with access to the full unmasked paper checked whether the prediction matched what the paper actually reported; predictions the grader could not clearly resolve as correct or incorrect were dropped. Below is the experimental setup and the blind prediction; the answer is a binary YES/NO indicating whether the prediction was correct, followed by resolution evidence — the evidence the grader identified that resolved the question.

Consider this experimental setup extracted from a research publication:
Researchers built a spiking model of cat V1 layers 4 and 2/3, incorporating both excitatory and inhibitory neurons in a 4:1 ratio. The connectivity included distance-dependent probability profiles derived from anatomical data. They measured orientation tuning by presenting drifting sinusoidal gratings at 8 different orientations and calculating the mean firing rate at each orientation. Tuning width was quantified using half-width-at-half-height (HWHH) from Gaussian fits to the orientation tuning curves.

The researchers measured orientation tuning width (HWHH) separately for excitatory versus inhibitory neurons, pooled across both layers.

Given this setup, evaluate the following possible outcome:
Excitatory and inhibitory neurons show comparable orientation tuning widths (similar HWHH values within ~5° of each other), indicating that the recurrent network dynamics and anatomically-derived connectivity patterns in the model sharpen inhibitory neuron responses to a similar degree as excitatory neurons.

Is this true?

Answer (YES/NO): NO